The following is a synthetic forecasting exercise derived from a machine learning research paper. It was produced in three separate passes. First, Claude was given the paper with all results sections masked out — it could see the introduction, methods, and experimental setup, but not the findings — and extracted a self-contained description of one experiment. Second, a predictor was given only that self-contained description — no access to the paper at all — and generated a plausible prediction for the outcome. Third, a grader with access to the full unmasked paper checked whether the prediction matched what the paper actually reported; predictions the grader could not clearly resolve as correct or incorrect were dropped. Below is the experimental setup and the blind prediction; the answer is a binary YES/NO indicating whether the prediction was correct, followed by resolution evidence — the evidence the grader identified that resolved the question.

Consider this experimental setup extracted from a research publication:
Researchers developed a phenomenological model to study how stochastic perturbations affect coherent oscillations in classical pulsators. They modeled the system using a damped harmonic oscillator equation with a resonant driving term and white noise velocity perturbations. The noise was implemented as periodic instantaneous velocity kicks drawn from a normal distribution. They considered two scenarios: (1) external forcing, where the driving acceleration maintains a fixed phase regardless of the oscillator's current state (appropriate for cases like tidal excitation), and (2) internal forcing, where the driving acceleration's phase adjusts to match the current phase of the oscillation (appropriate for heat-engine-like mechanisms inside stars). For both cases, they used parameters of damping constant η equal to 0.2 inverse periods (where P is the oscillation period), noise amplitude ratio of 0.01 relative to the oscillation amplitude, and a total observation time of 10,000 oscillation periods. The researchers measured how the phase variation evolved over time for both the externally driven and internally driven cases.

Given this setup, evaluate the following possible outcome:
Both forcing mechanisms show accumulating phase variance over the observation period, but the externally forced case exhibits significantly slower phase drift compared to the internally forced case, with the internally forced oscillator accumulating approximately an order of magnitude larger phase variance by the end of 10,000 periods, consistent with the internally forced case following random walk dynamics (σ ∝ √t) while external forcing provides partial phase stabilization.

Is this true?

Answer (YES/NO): NO